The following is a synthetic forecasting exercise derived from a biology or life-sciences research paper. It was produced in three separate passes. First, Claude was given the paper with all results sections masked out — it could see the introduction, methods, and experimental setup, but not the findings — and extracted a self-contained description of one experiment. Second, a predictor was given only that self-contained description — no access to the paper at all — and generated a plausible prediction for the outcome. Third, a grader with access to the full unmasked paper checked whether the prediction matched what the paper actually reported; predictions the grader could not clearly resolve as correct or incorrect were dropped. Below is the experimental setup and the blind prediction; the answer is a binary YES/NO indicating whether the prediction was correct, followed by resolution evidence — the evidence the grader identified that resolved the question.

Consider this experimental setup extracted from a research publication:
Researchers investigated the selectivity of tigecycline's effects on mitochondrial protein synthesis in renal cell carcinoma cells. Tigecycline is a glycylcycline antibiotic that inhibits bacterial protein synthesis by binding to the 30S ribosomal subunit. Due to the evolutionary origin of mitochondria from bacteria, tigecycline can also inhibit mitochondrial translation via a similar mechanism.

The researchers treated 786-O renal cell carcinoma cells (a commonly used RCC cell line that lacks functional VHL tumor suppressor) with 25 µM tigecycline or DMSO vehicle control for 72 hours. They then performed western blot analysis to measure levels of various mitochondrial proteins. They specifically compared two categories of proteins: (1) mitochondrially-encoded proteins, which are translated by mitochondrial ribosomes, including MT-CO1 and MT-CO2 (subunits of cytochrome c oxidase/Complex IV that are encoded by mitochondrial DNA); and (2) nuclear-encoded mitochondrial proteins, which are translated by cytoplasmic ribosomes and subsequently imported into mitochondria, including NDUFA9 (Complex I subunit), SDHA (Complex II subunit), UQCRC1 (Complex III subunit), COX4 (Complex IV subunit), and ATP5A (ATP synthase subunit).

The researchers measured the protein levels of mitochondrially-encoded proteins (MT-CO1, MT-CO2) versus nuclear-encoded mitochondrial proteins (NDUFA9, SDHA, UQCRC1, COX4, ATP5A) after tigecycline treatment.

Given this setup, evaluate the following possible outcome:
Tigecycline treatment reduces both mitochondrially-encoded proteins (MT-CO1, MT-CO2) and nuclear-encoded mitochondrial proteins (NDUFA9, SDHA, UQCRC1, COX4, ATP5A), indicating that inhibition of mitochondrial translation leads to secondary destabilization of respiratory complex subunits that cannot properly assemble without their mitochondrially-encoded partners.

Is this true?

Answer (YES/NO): NO